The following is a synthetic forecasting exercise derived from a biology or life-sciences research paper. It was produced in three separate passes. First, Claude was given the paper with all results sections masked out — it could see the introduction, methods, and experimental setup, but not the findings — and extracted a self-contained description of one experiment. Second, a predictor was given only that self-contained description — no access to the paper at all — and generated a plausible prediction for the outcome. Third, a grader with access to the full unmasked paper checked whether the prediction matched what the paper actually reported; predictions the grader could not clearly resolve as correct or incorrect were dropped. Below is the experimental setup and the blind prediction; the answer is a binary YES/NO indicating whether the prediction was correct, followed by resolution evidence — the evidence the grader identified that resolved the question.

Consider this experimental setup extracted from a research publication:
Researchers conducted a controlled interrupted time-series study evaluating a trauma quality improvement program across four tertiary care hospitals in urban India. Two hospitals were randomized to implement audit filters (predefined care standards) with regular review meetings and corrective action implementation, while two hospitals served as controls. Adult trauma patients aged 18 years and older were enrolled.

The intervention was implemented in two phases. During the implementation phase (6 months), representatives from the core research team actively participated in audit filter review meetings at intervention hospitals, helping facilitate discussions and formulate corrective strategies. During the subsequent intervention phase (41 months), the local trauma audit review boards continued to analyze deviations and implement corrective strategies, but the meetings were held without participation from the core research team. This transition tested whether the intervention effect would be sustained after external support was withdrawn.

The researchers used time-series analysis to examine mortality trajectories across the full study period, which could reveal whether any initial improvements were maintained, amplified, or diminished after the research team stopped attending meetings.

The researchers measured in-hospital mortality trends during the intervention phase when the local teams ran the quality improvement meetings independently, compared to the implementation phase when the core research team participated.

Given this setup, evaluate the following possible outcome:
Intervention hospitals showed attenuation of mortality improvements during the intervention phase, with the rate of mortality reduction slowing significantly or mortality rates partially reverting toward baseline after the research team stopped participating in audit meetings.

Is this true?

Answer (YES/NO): NO